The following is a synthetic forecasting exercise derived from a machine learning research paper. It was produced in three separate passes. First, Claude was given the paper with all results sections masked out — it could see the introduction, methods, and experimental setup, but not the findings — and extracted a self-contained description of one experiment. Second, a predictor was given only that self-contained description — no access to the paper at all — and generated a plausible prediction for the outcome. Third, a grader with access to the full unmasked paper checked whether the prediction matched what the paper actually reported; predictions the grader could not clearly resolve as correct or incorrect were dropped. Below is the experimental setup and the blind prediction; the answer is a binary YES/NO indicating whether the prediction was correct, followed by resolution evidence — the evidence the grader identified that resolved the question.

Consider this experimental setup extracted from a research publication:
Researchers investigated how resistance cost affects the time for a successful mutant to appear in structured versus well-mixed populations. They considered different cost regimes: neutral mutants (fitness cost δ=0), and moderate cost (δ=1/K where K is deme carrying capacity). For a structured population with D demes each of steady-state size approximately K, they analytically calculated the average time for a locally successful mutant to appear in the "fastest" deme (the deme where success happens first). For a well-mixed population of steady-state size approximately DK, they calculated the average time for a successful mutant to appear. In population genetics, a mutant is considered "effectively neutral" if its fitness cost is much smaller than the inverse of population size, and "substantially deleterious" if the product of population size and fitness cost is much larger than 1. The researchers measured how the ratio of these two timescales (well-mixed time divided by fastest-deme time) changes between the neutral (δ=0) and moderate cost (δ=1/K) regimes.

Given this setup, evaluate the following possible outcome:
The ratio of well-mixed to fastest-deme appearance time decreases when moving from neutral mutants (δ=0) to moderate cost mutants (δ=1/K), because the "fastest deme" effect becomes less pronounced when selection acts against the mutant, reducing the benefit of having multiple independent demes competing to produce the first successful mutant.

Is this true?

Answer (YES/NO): NO